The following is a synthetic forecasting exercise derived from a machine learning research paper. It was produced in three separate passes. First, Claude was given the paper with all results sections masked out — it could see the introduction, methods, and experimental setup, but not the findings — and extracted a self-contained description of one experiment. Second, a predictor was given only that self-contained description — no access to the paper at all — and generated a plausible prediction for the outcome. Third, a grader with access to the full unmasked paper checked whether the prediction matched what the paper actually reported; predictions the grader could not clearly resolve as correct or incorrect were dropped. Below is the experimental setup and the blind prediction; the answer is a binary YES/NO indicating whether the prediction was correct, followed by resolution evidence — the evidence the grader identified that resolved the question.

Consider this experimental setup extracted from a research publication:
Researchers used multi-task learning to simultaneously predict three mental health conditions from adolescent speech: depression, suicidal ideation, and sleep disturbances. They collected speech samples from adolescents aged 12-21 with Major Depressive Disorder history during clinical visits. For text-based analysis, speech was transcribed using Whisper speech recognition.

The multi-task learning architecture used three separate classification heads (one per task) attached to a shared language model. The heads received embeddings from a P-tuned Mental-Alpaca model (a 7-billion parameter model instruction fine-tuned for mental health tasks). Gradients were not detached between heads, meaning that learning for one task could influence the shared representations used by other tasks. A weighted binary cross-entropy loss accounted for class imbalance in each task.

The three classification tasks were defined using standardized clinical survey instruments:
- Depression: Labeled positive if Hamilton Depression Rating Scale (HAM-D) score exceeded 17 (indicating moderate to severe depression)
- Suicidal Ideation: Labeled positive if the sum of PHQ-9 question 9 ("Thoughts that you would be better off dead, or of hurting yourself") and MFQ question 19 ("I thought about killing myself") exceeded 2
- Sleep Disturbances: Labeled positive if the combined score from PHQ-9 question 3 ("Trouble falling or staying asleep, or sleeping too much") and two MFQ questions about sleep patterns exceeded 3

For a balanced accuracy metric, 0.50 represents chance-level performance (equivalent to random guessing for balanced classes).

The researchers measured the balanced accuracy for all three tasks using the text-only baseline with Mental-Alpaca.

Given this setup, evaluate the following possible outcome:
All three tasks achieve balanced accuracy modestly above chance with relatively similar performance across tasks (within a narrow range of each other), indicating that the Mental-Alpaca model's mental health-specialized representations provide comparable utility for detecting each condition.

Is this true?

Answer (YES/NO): NO